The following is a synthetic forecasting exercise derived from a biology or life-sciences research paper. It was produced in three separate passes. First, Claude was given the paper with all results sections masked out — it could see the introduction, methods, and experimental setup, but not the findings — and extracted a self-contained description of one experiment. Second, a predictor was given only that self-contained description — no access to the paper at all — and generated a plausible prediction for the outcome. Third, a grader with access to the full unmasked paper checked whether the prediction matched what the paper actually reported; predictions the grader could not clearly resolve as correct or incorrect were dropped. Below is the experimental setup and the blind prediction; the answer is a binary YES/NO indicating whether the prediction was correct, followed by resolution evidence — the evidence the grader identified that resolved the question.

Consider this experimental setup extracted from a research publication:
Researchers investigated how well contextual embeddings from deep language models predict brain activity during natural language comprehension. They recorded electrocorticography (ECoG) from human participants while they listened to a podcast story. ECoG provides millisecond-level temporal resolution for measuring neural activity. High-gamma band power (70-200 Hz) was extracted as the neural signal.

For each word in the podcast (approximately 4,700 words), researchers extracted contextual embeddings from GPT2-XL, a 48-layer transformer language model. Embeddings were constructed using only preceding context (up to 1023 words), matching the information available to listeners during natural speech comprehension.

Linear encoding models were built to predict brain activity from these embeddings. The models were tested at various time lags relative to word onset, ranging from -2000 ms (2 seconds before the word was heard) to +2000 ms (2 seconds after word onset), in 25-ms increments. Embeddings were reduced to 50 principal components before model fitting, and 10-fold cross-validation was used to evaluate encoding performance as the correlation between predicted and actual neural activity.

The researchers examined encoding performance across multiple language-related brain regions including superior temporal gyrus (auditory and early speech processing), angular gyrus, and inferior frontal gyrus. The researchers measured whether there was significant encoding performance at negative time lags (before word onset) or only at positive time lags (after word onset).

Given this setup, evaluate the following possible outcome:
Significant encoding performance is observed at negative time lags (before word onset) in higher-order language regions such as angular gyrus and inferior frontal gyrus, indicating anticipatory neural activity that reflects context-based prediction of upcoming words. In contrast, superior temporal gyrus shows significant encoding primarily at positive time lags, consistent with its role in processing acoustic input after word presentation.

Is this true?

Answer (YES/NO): NO